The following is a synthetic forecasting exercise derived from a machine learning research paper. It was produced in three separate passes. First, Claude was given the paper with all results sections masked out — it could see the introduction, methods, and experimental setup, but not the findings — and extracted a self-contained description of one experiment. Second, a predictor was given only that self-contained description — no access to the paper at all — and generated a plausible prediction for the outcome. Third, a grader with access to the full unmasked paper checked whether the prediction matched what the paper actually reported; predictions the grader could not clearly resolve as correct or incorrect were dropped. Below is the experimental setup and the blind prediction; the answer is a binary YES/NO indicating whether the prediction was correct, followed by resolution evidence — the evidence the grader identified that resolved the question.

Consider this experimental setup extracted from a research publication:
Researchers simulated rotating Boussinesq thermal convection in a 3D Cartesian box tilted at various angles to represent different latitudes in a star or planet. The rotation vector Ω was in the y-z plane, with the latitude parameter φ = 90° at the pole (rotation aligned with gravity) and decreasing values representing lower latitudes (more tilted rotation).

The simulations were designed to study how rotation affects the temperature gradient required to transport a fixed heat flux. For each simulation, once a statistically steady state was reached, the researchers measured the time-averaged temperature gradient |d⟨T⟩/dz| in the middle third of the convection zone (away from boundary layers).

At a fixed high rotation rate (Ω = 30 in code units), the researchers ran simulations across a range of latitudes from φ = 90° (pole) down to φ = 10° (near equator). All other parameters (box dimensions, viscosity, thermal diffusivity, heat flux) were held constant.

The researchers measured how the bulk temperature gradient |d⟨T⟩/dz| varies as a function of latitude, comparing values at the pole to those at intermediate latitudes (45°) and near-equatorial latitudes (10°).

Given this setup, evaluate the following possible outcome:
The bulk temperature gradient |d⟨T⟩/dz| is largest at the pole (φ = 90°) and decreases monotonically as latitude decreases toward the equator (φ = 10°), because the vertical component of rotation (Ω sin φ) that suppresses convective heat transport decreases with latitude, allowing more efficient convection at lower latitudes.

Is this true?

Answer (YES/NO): NO